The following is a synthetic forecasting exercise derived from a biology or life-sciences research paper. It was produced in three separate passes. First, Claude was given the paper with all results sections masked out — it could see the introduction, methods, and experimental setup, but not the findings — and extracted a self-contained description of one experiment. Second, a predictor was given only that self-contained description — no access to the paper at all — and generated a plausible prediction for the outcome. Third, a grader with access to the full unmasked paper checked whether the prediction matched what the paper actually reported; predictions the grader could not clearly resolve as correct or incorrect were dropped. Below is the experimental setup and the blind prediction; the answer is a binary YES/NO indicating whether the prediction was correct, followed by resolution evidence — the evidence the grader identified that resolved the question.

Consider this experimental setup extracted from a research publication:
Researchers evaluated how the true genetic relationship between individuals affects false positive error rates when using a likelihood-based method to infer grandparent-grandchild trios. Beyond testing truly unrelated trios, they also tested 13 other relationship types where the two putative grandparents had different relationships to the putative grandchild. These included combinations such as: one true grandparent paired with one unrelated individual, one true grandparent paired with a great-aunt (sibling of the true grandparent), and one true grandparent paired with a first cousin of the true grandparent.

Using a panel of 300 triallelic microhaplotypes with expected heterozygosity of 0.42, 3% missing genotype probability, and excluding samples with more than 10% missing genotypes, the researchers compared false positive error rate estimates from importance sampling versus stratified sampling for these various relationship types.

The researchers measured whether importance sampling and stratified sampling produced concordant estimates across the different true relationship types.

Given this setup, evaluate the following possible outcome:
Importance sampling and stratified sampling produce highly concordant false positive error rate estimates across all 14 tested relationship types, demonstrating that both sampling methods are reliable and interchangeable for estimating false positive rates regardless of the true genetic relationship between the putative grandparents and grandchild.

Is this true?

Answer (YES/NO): NO